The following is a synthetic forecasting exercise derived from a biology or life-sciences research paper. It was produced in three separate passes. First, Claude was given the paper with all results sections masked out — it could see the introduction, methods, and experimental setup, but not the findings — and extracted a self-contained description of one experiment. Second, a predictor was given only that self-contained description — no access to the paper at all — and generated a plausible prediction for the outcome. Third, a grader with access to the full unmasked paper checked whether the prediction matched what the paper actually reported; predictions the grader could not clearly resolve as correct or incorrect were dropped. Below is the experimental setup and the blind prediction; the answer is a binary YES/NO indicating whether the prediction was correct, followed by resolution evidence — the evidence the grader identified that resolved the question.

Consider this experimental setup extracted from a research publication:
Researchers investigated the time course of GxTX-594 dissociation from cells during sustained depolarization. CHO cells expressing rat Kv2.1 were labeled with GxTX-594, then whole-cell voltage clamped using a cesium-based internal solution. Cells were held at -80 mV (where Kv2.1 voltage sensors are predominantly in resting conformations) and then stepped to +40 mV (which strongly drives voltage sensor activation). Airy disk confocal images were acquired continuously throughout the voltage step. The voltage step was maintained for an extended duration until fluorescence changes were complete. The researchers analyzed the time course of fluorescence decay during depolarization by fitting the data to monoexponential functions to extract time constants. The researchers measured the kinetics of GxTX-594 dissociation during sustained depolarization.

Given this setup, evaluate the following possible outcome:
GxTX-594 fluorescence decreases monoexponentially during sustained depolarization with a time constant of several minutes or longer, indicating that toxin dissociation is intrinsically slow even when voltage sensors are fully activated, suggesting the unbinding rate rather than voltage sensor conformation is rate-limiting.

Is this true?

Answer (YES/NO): NO